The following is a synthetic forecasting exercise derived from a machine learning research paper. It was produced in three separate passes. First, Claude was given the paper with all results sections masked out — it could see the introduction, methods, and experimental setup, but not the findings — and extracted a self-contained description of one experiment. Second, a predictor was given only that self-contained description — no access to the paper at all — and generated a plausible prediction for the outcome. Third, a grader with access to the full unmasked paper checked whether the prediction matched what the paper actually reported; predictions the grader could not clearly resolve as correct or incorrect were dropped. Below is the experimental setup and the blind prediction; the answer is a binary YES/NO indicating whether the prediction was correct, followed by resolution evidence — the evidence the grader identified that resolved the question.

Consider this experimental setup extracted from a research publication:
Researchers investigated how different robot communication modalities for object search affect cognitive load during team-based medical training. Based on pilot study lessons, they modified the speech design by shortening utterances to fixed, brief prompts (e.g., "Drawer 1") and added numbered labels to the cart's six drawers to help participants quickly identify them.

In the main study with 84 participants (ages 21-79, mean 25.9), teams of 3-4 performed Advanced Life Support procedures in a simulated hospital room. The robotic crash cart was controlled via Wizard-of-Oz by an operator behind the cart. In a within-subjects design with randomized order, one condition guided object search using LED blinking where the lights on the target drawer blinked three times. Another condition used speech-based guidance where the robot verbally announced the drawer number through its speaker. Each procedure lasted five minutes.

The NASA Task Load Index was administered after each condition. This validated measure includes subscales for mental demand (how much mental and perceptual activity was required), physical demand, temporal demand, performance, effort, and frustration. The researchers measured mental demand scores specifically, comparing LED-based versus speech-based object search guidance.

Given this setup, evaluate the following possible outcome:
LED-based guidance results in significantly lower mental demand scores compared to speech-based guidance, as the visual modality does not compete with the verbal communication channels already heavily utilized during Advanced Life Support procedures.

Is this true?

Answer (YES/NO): NO